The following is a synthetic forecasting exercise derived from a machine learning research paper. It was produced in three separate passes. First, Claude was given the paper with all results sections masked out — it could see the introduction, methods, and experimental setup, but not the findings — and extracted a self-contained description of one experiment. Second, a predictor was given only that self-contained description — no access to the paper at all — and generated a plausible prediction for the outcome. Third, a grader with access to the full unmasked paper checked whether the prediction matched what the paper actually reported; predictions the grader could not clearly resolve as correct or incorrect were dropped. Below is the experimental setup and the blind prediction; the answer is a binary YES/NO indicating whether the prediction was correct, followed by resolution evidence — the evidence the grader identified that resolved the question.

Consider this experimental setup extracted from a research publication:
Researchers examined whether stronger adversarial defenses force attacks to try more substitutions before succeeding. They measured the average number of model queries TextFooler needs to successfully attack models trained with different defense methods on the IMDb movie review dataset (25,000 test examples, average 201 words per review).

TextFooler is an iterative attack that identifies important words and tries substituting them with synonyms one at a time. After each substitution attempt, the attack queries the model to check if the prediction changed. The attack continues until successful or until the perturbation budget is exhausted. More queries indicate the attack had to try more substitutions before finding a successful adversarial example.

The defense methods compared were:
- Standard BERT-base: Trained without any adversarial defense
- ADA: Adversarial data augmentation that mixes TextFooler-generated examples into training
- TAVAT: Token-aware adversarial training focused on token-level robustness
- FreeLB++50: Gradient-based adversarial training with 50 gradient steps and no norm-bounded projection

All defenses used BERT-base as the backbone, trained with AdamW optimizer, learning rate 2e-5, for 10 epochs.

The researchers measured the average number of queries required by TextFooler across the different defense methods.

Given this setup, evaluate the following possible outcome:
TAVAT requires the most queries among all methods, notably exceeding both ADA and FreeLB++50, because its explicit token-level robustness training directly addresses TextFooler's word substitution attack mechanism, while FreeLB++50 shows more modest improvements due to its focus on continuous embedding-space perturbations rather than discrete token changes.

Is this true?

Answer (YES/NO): NO